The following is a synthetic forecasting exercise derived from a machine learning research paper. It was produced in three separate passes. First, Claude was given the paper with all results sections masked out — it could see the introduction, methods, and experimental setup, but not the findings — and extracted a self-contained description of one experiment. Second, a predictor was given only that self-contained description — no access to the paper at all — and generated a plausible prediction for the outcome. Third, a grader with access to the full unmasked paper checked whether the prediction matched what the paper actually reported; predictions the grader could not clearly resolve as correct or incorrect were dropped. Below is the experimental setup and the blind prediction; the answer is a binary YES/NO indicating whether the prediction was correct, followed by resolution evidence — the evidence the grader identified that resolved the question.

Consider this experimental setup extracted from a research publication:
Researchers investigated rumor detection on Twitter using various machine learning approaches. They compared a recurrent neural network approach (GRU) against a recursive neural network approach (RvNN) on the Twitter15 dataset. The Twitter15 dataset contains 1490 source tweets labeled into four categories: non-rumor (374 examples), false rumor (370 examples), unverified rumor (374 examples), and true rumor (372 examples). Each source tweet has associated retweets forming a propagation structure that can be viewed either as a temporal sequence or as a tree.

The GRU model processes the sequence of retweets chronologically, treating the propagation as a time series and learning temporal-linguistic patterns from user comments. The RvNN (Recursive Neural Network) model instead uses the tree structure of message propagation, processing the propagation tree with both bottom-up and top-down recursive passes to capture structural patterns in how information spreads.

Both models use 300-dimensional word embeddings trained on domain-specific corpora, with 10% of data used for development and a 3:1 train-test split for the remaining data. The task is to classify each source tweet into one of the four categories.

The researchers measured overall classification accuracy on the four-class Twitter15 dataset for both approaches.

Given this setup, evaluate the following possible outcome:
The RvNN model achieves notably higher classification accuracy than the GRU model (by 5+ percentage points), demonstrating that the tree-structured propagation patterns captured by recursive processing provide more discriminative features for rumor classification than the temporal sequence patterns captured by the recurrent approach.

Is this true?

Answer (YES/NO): YES